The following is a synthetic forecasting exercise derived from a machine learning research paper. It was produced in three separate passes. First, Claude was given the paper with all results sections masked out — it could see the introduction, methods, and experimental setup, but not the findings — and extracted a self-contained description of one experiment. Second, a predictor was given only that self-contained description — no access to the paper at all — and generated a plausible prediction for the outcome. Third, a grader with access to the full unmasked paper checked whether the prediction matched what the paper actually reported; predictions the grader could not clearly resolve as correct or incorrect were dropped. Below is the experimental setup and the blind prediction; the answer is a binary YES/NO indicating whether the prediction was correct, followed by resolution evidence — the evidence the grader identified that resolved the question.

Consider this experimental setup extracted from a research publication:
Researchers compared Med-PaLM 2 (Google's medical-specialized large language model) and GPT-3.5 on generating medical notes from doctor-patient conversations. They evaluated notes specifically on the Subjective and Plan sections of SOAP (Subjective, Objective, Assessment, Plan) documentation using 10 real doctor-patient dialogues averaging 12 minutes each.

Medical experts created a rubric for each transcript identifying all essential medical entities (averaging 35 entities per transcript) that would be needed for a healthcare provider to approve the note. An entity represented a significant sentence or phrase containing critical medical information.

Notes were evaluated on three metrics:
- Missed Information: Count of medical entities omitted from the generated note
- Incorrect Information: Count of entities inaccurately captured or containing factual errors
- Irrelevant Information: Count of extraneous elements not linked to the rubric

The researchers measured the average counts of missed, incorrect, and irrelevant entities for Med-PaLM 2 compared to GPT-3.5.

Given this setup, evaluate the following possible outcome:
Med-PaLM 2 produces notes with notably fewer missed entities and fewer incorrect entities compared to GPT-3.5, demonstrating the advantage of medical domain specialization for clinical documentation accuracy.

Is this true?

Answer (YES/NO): NO